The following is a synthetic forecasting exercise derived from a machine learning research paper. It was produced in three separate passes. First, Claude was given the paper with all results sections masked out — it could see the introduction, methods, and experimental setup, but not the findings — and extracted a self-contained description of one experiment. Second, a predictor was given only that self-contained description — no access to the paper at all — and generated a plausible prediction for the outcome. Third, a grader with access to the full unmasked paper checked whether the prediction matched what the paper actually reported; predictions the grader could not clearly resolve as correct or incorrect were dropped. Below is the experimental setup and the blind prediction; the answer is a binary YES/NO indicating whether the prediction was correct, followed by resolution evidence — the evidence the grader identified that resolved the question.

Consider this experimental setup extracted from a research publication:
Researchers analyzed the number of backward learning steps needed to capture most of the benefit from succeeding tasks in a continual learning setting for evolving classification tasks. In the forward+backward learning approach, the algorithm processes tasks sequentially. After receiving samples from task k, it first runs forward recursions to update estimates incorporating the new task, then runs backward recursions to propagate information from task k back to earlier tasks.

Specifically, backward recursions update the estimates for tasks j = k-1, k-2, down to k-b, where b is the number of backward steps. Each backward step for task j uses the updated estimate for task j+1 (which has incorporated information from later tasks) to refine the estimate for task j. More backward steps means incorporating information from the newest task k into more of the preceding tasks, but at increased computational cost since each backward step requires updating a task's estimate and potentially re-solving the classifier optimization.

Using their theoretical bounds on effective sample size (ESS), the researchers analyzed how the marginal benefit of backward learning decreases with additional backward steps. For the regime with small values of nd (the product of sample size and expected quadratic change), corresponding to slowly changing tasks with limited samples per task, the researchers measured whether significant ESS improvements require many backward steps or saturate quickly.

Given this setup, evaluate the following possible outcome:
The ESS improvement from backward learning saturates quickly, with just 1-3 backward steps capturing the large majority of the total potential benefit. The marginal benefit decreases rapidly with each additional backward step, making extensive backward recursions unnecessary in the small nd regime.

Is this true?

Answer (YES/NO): YES